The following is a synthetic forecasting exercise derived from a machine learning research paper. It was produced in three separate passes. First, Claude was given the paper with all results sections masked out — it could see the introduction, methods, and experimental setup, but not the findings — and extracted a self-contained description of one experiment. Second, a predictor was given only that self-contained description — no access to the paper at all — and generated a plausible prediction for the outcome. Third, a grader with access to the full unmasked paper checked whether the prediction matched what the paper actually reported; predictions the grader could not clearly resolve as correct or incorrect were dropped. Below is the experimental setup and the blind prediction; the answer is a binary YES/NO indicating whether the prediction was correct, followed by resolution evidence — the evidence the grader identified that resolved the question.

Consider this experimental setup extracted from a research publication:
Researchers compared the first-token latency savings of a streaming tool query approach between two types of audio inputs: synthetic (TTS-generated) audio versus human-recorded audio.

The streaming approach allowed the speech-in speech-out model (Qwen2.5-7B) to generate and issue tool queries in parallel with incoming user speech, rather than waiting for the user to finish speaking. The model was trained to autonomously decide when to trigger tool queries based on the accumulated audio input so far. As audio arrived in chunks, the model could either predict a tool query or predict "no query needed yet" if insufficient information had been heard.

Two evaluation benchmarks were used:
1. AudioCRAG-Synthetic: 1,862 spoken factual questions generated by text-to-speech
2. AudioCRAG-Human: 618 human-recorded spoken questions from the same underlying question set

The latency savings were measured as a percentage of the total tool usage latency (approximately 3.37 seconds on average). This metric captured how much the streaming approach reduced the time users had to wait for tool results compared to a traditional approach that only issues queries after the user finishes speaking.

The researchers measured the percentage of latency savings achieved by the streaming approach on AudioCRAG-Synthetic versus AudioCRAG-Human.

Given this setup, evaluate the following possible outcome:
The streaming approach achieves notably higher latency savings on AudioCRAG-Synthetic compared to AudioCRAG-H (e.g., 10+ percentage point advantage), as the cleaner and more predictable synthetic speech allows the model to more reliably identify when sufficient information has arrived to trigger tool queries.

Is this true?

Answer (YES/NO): NO